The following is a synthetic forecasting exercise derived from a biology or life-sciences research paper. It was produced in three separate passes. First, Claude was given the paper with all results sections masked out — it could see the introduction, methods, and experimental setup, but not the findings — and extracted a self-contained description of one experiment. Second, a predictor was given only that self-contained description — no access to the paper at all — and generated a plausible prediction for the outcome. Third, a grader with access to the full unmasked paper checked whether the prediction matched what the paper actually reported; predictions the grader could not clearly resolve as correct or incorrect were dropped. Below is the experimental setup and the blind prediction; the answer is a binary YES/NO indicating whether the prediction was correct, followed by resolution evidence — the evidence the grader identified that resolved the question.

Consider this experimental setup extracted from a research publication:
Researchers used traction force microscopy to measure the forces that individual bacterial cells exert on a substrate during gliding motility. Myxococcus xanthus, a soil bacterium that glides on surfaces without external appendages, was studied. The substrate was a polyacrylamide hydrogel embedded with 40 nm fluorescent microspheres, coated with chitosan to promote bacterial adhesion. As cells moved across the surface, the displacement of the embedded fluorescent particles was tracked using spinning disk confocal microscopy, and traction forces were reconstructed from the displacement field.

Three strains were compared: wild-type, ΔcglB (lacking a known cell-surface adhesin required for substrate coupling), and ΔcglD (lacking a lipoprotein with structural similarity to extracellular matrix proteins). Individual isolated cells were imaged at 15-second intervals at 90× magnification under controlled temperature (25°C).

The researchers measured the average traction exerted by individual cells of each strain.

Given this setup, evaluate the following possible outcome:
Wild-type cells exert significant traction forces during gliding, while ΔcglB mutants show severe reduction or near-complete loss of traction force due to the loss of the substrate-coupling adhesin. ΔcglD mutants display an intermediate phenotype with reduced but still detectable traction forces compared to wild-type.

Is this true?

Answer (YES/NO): NO